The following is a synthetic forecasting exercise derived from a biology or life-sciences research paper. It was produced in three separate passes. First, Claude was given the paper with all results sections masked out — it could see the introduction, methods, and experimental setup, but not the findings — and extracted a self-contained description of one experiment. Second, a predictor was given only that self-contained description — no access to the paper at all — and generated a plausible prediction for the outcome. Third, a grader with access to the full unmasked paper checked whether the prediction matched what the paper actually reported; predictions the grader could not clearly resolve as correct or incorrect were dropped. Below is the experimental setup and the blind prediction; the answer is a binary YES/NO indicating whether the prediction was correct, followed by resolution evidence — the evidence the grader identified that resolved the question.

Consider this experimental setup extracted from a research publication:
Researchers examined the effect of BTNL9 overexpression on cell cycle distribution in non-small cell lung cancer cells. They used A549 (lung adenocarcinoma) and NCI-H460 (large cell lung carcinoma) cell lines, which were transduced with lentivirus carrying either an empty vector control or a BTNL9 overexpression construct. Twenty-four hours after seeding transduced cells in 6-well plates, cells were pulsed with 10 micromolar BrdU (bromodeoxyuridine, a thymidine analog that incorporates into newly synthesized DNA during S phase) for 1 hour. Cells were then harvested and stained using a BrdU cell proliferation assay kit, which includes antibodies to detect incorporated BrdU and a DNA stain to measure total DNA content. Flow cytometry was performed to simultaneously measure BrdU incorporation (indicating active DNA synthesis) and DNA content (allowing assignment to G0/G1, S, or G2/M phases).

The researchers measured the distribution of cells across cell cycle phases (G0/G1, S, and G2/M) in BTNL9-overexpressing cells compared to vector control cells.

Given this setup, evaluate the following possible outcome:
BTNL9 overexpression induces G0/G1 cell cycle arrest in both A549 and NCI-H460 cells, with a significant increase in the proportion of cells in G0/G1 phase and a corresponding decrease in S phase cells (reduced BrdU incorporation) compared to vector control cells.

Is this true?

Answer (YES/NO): YES